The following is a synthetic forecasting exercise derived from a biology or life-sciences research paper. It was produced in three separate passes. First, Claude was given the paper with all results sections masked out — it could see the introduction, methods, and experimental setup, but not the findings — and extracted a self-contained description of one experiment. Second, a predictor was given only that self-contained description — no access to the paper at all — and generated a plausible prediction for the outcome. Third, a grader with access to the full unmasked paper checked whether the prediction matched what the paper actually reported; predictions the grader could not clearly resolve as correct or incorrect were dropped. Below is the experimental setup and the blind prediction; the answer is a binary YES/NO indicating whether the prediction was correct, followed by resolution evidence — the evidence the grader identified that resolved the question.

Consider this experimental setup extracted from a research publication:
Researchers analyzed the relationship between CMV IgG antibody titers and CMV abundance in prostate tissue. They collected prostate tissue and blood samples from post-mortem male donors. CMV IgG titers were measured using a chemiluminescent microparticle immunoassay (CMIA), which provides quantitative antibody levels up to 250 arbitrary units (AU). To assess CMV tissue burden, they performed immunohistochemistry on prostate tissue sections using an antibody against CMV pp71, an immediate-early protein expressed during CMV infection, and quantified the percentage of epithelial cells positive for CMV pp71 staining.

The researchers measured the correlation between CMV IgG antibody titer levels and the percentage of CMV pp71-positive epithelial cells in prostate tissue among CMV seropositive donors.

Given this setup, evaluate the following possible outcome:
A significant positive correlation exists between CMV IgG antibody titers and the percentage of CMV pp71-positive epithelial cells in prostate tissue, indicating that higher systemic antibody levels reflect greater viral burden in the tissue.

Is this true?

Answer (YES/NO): NO